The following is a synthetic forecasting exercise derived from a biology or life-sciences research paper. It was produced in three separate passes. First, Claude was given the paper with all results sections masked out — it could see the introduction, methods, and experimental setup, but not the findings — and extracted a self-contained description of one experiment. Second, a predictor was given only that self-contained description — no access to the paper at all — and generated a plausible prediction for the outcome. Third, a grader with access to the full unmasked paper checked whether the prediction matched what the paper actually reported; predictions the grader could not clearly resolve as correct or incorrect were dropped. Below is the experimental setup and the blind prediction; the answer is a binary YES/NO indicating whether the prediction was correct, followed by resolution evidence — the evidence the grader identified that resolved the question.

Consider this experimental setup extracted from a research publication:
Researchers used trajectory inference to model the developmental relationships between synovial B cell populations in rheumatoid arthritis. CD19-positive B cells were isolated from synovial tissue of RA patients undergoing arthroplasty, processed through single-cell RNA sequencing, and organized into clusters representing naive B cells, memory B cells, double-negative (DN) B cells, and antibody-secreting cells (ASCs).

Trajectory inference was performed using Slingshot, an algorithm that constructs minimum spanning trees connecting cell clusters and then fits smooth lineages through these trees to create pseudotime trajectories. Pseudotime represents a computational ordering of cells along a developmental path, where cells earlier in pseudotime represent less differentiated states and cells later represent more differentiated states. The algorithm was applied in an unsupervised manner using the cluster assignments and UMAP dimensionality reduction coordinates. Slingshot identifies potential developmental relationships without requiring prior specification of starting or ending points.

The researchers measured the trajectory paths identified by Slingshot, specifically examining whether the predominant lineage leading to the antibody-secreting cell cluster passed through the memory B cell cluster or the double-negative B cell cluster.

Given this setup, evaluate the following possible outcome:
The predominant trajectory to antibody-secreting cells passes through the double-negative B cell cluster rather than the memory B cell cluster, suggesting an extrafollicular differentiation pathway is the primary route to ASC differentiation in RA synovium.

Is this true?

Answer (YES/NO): NO